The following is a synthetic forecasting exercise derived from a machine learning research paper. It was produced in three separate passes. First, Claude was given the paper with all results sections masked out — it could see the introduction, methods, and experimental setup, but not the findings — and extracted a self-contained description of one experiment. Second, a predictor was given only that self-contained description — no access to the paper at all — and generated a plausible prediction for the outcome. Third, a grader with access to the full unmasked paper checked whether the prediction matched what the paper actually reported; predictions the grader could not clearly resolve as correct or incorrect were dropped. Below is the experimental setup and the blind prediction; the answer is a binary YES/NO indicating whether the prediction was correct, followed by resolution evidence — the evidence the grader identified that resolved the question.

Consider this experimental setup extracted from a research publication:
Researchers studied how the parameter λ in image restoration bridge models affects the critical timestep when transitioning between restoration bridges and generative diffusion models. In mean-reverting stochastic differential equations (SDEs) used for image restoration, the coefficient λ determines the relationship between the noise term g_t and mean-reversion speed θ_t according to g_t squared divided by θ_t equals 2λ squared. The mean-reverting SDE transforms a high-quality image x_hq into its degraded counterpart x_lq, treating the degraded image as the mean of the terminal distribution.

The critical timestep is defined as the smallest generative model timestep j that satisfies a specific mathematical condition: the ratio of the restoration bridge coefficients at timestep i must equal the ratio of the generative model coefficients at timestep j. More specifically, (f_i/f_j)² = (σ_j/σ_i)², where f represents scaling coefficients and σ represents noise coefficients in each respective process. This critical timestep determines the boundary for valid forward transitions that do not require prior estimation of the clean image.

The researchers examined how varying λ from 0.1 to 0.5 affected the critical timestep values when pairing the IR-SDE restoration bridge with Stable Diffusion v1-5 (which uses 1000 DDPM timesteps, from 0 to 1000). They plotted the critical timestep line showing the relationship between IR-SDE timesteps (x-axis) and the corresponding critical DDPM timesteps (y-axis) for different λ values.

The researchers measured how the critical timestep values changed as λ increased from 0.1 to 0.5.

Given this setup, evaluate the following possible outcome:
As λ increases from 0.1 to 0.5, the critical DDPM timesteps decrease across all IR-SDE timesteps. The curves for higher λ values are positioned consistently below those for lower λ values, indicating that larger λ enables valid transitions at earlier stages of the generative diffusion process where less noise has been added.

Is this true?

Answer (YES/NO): NO